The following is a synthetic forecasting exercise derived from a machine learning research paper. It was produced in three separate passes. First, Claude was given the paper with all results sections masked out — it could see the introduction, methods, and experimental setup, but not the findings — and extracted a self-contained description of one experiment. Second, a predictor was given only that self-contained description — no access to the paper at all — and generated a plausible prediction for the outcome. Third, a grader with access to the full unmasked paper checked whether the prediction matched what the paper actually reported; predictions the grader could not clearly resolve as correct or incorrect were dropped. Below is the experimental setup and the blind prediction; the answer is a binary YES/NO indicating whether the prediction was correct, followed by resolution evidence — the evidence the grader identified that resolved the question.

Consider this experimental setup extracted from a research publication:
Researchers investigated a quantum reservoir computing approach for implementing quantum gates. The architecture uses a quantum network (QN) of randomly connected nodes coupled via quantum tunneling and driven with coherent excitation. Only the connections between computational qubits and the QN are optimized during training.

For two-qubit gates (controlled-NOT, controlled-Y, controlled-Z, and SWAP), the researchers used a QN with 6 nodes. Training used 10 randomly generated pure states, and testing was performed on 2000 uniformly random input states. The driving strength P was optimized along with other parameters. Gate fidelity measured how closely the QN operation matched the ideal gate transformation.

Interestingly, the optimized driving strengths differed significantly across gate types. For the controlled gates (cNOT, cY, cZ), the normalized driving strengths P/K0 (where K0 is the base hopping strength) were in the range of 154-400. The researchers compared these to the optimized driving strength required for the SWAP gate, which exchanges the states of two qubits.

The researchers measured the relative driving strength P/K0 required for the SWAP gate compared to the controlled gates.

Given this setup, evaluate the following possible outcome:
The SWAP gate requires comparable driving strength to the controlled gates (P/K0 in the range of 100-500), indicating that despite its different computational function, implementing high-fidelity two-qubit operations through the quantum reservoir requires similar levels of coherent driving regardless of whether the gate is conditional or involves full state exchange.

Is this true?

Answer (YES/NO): NO